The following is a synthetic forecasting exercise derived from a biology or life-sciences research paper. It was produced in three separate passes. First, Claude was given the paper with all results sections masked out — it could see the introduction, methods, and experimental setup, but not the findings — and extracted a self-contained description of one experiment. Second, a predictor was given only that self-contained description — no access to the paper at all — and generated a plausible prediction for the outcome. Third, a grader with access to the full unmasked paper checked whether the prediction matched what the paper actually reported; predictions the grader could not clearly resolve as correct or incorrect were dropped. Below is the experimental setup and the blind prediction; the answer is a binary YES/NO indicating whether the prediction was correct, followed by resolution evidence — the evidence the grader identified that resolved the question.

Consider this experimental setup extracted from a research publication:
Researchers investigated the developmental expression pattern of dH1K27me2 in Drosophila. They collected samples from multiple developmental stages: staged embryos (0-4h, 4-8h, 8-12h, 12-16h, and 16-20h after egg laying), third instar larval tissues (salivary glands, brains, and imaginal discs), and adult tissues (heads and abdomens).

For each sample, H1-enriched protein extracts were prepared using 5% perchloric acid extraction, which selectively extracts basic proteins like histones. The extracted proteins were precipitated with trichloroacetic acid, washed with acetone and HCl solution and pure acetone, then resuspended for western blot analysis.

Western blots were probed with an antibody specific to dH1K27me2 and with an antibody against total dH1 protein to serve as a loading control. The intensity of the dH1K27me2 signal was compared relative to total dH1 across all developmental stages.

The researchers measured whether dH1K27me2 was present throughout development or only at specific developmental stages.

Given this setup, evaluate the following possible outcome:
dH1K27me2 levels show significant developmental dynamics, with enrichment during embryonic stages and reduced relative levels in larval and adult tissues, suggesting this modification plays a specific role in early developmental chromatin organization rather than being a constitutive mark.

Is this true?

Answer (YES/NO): NO